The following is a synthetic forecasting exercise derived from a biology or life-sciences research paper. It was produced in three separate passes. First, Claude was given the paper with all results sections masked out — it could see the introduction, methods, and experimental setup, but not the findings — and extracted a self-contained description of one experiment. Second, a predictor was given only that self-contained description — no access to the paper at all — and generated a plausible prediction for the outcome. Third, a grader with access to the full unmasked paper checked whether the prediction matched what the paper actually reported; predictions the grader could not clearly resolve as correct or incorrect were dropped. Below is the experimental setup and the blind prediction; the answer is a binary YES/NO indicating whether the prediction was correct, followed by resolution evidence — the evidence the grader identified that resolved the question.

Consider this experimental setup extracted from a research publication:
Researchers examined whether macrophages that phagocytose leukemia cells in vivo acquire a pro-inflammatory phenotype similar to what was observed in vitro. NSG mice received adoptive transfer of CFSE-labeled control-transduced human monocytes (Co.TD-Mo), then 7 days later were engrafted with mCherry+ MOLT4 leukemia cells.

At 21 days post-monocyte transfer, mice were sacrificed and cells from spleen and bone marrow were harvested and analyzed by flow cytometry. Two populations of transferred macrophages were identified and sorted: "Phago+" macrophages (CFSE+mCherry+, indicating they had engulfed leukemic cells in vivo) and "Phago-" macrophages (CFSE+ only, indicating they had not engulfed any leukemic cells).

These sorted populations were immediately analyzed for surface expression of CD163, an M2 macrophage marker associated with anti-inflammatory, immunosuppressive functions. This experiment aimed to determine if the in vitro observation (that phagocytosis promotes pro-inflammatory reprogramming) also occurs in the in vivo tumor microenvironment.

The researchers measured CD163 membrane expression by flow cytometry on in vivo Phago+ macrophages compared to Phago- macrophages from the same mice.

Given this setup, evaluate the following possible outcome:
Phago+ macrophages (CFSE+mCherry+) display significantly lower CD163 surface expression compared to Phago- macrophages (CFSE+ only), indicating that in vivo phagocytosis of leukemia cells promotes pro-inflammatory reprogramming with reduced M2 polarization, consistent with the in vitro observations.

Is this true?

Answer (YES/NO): YES